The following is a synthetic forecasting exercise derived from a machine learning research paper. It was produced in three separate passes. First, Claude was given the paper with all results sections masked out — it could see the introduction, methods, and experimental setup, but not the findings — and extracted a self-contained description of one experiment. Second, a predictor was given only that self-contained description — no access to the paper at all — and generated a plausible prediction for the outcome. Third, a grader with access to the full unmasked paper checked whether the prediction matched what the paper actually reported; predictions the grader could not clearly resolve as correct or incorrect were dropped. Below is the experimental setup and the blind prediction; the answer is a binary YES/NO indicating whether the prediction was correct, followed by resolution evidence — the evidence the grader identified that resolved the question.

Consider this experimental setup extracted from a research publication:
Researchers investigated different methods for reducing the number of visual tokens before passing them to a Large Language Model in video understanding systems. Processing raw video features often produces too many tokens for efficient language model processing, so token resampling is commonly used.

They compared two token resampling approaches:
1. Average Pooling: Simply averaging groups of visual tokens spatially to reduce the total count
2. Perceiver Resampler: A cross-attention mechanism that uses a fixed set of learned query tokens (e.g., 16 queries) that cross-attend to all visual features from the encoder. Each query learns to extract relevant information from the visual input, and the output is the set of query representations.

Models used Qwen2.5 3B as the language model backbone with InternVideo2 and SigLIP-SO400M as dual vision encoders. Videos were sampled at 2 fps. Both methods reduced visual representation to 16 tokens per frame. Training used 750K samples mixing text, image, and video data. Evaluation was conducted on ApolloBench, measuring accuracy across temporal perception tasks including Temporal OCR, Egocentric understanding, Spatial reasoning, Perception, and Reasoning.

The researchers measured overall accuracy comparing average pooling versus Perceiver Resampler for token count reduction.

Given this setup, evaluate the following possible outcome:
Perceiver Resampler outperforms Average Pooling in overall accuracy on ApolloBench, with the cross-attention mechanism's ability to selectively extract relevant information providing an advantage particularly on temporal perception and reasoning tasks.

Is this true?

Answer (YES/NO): YES